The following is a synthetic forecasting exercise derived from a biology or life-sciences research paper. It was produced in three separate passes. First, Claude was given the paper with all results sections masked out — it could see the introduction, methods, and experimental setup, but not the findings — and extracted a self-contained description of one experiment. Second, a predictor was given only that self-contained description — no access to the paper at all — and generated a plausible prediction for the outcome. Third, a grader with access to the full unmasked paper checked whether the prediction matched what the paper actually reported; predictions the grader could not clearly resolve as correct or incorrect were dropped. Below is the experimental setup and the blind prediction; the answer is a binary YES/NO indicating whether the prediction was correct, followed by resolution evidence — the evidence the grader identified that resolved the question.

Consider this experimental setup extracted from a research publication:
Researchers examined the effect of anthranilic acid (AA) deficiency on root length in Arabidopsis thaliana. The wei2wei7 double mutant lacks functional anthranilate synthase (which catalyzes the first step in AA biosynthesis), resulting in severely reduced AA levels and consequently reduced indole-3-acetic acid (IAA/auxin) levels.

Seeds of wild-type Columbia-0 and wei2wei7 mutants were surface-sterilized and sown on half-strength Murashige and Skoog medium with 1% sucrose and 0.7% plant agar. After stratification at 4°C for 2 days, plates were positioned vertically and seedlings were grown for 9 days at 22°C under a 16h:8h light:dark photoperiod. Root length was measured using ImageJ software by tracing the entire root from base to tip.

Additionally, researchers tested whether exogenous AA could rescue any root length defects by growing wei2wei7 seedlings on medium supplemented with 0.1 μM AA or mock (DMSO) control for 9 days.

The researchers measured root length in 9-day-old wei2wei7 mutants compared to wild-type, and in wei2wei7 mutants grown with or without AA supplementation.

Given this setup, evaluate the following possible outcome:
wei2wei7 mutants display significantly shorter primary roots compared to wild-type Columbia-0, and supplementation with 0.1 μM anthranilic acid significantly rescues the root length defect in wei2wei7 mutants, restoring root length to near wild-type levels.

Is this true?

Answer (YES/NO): NO